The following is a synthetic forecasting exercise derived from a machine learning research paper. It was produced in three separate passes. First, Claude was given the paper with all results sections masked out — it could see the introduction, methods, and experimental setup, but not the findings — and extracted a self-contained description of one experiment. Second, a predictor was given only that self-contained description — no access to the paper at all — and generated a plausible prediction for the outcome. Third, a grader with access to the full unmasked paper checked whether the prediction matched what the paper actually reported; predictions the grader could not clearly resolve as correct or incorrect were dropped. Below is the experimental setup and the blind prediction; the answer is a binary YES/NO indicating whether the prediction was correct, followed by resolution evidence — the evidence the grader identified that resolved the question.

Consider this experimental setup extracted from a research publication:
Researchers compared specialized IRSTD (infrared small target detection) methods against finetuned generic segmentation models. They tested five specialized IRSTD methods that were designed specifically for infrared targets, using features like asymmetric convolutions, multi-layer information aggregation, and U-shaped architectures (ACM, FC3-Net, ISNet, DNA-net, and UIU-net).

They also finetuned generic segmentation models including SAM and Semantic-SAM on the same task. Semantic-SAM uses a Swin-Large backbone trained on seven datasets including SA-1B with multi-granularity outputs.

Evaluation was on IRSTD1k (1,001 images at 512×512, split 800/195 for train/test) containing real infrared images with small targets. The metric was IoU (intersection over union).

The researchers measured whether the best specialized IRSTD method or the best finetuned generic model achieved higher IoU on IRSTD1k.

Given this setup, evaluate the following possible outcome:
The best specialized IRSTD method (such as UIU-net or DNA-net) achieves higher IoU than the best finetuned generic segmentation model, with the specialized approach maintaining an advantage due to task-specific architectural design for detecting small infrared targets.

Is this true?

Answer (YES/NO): NO